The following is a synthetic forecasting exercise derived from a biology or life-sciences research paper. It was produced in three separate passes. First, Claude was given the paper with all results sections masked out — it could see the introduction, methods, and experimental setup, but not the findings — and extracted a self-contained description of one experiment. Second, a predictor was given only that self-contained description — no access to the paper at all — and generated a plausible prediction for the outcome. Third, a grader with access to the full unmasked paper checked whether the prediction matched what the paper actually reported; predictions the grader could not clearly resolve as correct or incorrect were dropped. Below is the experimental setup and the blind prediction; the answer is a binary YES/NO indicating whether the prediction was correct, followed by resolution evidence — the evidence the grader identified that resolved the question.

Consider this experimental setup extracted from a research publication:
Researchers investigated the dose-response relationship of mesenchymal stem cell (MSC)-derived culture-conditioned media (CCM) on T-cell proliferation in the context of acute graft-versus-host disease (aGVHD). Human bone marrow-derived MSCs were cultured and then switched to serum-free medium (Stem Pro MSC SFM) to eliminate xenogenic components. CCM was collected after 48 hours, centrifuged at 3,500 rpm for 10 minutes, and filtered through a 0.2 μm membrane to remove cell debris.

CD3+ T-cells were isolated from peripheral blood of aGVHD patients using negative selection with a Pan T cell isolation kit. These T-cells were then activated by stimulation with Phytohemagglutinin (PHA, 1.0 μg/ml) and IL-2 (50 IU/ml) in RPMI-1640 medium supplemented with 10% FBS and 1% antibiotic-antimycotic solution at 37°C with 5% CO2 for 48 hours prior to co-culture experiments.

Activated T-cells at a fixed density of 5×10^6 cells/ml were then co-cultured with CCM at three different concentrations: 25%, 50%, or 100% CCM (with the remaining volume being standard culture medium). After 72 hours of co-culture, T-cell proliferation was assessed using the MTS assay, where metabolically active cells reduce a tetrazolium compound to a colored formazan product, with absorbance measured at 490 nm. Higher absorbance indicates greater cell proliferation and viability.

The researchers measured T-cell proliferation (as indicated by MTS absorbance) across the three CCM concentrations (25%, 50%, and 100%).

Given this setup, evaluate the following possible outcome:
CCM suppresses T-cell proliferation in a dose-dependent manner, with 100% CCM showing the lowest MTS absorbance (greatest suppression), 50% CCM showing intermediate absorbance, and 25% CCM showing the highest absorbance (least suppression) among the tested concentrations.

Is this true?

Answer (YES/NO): NO